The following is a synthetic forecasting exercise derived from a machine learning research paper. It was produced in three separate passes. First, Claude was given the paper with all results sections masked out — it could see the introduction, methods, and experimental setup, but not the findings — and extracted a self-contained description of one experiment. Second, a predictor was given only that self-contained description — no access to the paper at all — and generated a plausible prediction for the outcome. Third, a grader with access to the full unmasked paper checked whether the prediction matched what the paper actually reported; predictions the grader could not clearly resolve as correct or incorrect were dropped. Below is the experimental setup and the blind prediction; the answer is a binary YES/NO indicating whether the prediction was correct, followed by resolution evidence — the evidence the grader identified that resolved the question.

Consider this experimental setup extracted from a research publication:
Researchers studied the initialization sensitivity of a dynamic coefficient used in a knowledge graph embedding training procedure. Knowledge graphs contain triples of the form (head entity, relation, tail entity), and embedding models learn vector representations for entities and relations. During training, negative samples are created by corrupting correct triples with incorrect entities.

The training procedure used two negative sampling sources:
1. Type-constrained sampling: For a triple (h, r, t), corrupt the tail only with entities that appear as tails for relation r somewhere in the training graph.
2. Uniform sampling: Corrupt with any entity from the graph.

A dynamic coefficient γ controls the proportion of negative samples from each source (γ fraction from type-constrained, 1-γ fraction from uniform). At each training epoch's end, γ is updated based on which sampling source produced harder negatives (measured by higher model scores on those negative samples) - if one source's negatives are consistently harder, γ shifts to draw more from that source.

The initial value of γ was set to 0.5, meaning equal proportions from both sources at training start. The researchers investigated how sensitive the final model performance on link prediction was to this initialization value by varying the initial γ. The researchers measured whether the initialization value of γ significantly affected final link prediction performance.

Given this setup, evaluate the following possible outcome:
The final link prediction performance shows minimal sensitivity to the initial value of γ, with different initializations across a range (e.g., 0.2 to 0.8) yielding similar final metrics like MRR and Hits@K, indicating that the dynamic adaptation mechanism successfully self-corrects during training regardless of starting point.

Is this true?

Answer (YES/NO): YES